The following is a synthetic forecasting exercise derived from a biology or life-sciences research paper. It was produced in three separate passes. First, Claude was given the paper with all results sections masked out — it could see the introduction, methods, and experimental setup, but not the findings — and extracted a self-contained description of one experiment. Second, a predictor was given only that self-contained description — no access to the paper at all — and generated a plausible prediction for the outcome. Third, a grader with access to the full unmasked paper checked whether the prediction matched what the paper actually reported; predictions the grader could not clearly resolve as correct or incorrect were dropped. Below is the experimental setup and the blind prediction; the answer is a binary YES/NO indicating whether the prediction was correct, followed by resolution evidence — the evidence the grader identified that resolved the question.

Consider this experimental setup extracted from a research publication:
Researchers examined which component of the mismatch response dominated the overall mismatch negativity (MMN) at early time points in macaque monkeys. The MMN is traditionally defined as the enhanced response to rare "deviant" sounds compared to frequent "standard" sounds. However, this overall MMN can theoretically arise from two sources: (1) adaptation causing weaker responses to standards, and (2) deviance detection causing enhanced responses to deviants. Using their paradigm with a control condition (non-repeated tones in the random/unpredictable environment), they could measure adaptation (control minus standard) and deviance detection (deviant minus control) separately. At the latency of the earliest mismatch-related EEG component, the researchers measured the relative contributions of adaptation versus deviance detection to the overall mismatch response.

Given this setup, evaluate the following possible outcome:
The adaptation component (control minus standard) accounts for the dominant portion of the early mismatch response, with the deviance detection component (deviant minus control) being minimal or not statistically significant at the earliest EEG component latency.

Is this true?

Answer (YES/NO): YES